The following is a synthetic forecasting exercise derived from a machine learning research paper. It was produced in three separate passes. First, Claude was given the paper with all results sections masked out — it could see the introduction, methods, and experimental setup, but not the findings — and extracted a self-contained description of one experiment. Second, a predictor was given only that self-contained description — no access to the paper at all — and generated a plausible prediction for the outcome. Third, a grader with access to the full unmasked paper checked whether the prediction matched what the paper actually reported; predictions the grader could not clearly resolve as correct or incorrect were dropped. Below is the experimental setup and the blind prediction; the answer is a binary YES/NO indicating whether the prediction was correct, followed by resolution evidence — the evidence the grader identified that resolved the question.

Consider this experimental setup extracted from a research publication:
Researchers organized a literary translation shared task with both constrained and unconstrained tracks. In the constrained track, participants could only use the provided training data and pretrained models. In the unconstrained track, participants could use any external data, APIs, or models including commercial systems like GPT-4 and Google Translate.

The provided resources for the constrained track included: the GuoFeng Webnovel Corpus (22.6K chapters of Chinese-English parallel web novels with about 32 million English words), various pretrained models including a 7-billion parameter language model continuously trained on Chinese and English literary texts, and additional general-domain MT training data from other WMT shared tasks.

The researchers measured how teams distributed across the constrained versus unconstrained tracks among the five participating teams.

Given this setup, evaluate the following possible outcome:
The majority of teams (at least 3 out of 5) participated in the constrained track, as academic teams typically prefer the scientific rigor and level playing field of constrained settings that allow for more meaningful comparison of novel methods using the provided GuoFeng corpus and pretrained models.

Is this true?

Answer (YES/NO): NO